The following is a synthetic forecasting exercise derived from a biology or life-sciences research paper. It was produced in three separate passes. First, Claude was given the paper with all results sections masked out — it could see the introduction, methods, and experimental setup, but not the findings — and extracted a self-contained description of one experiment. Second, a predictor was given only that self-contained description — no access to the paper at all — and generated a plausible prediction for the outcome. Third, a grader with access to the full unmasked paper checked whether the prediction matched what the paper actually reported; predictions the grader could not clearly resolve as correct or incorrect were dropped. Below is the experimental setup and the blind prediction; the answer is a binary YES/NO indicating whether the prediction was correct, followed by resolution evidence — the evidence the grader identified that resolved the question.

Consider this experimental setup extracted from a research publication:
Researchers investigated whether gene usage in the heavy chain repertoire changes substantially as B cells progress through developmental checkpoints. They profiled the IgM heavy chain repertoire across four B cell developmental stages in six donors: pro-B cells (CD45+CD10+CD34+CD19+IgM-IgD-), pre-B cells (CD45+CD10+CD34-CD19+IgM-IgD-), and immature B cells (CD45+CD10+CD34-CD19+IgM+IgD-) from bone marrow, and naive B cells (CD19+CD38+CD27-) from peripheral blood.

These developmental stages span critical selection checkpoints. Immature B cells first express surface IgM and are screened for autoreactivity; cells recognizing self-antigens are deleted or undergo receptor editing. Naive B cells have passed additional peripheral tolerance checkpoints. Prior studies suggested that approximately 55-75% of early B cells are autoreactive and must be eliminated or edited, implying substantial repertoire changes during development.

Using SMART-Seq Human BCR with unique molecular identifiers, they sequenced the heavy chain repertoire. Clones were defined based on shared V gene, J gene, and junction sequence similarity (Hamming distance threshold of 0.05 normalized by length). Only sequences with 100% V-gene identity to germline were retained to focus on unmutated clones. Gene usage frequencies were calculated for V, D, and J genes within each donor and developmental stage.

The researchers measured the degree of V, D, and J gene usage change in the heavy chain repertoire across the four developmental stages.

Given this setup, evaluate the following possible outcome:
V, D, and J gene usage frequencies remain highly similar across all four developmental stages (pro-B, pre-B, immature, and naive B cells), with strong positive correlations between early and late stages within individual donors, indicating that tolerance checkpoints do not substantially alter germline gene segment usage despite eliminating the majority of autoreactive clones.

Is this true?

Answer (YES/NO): YES